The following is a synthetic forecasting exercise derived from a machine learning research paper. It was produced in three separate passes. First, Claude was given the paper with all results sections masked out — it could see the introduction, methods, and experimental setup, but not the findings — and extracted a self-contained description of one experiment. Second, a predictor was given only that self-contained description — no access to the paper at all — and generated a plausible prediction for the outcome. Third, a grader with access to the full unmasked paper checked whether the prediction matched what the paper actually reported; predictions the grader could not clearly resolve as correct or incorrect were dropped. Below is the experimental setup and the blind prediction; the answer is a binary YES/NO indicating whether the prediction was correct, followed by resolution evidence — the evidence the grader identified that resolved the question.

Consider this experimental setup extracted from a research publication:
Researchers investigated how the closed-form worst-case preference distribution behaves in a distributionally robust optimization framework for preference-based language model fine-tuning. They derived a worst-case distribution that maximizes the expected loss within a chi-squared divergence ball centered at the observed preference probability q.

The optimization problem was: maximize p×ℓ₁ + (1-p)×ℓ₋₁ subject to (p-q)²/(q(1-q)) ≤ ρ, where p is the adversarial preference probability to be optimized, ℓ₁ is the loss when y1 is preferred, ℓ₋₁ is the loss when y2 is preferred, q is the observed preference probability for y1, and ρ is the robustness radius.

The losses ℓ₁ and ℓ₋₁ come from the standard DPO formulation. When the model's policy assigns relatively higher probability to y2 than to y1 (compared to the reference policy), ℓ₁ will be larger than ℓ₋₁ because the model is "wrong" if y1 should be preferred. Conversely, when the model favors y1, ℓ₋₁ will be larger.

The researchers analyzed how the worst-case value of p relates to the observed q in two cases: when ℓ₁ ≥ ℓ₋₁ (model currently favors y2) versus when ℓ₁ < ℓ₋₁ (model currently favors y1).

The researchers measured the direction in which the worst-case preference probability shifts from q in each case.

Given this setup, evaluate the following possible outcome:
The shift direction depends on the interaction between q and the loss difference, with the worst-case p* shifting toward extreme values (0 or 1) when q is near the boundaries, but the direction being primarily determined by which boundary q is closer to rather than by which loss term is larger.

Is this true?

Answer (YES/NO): NO